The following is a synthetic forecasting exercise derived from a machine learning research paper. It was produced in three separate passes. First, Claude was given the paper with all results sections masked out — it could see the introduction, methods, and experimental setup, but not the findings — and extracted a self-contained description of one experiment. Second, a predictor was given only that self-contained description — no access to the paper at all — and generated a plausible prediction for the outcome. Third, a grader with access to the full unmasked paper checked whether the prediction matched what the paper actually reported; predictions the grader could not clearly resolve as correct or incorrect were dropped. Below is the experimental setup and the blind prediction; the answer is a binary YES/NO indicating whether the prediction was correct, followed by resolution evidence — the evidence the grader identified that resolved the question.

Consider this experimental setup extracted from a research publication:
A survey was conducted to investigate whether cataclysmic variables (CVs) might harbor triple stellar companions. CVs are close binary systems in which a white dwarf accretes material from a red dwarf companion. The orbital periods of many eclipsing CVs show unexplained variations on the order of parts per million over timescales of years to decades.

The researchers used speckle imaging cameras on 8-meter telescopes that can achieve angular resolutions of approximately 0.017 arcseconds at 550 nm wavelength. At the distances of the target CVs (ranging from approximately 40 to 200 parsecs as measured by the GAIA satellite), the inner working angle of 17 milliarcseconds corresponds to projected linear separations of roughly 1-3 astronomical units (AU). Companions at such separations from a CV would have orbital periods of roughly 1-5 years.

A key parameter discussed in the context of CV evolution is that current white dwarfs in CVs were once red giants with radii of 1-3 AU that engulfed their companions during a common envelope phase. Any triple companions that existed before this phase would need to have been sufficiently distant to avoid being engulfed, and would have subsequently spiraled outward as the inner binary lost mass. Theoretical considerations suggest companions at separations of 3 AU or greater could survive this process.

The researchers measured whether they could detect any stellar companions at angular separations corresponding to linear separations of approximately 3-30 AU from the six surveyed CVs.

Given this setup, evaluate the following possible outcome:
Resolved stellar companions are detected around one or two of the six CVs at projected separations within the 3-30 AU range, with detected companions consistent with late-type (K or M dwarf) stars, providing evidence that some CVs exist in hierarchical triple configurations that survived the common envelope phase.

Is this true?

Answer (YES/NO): NO